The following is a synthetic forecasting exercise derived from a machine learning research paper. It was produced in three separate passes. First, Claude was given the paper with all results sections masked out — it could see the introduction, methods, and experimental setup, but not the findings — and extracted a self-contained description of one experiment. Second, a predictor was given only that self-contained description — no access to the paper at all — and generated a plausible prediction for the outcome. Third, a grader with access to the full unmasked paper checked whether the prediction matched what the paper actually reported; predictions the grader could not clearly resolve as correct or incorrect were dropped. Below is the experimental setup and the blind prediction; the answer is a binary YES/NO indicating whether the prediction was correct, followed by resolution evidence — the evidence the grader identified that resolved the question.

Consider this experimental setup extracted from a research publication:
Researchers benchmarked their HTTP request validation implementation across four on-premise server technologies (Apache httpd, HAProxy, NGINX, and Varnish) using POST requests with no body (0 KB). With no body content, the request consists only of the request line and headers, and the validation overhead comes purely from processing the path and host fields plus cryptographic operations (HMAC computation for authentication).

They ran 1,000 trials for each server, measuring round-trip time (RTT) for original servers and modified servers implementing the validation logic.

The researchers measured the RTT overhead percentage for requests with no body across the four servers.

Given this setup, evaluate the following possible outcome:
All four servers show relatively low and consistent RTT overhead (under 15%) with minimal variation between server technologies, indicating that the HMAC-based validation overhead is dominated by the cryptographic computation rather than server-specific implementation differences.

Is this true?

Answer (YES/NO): NO